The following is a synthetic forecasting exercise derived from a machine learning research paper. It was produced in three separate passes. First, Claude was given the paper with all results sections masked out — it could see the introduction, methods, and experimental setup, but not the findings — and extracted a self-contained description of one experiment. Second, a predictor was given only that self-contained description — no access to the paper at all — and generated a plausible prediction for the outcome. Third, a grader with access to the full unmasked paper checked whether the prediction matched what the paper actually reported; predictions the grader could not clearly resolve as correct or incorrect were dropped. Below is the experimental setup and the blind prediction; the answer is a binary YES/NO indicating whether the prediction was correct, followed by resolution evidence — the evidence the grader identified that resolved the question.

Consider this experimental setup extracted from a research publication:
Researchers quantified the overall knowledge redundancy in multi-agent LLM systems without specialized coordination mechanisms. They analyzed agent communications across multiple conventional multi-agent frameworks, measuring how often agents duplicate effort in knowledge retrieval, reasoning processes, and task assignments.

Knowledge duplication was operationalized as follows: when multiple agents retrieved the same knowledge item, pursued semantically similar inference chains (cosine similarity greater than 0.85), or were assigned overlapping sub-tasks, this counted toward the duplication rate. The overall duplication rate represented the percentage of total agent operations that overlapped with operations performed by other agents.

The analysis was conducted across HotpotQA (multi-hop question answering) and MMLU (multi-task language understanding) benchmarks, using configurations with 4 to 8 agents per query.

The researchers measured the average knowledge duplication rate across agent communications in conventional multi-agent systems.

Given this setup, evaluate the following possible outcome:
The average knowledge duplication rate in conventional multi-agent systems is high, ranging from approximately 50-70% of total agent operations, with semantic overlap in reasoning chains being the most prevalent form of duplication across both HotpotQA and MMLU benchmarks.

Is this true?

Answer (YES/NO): NO